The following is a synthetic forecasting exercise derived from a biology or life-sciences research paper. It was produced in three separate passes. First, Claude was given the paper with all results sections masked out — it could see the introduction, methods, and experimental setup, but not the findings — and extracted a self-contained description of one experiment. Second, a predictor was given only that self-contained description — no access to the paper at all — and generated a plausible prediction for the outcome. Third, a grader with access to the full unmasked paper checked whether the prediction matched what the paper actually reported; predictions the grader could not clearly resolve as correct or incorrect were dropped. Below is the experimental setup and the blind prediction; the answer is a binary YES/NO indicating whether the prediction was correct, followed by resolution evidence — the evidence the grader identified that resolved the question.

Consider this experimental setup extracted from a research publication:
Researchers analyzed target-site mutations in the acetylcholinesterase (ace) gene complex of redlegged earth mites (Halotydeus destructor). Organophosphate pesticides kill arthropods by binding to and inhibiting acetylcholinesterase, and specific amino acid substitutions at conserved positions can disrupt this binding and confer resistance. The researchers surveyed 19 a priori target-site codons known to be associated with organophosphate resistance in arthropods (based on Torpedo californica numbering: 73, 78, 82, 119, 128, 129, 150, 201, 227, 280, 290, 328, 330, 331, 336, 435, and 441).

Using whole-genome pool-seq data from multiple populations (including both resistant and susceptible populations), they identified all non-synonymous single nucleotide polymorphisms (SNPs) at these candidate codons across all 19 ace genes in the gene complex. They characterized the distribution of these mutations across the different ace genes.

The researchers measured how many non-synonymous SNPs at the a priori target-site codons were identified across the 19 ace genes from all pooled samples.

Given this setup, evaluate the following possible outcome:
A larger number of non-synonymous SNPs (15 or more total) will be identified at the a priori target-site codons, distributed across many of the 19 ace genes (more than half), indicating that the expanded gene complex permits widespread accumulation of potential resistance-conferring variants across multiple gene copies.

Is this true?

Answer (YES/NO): NO